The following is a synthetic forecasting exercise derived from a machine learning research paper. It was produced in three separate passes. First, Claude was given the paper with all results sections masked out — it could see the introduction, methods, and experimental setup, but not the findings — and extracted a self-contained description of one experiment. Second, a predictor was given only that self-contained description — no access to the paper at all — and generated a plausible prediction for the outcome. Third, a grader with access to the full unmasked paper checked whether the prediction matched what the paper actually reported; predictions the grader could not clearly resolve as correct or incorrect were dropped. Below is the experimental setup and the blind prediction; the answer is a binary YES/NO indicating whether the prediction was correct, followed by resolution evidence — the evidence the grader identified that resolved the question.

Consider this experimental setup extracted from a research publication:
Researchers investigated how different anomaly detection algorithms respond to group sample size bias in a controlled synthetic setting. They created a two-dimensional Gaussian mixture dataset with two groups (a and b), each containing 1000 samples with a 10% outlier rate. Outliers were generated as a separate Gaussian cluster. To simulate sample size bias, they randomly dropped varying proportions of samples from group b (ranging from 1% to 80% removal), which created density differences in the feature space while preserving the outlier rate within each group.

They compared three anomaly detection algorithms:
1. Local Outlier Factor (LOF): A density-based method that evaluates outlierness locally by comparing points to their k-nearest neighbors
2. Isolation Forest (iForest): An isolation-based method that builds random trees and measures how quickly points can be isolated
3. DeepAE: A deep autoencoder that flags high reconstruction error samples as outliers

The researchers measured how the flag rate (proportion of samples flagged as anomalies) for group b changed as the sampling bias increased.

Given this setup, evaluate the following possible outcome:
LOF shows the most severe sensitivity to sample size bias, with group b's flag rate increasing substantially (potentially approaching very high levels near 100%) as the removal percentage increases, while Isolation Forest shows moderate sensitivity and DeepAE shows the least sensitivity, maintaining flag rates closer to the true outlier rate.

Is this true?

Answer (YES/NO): NO